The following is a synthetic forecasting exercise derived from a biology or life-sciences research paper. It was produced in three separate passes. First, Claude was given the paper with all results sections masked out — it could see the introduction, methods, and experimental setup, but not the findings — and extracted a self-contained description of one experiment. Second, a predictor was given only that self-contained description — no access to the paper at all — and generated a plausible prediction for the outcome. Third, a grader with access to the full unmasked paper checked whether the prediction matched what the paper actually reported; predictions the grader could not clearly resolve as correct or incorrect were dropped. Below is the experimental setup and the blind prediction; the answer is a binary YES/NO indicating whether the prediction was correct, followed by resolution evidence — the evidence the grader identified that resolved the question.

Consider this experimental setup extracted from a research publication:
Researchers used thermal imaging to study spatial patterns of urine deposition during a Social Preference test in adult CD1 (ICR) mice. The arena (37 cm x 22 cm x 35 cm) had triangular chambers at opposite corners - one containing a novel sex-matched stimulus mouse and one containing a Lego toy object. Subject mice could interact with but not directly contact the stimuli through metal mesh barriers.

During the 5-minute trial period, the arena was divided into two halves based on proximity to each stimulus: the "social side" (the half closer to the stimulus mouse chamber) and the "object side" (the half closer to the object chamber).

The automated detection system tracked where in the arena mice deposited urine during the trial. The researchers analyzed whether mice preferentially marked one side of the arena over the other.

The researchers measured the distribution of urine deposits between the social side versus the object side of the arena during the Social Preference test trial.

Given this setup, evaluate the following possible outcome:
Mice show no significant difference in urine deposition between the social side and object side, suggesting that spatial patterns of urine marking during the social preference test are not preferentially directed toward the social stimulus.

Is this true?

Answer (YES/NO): YES